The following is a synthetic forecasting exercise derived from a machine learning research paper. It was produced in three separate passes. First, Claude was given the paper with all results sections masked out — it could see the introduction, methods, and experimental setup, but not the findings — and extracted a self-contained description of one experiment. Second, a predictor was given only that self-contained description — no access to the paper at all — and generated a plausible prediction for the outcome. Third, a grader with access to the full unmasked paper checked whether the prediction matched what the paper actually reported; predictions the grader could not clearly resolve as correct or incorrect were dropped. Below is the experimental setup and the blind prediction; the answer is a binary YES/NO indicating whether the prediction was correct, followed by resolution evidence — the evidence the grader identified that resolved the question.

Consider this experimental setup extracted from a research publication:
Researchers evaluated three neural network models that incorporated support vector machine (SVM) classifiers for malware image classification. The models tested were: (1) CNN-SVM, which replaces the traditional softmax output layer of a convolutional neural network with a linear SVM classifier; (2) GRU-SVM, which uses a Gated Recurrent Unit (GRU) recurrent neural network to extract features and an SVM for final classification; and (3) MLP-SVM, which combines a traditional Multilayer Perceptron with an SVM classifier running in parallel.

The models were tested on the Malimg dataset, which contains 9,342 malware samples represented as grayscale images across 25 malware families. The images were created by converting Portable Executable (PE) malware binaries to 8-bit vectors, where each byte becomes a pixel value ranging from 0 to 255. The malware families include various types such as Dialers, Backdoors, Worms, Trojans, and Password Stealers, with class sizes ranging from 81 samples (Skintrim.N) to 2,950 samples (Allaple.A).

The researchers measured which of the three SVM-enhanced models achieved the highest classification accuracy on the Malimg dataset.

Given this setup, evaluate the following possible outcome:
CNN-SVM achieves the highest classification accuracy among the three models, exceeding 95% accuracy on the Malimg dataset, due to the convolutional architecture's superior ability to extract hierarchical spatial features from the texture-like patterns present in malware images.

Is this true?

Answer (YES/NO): YES